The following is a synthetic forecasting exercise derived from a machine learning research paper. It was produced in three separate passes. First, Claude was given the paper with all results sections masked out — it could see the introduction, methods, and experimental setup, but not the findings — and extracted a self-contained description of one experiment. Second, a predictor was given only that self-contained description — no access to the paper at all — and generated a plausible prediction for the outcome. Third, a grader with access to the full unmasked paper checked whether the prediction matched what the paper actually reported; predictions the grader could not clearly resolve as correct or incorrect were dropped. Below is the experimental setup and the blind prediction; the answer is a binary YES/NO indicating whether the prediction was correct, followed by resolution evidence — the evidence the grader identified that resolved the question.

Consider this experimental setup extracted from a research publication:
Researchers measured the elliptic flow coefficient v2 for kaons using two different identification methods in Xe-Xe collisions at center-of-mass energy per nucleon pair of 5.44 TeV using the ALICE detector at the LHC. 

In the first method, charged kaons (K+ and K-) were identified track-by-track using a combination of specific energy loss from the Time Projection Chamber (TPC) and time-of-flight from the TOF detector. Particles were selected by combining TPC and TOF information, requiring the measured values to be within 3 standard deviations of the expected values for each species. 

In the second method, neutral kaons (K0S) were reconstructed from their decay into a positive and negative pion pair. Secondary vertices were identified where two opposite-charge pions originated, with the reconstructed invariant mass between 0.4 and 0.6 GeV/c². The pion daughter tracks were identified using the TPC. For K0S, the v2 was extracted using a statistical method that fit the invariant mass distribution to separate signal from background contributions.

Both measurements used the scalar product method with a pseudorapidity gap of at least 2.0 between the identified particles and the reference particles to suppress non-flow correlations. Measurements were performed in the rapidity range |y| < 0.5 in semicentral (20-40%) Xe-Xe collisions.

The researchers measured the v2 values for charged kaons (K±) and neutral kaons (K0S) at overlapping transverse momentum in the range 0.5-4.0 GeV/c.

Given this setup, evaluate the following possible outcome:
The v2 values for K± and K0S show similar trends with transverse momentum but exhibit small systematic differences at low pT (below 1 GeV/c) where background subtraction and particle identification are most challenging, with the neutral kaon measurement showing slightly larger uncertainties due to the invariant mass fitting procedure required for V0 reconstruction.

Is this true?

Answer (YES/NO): NO